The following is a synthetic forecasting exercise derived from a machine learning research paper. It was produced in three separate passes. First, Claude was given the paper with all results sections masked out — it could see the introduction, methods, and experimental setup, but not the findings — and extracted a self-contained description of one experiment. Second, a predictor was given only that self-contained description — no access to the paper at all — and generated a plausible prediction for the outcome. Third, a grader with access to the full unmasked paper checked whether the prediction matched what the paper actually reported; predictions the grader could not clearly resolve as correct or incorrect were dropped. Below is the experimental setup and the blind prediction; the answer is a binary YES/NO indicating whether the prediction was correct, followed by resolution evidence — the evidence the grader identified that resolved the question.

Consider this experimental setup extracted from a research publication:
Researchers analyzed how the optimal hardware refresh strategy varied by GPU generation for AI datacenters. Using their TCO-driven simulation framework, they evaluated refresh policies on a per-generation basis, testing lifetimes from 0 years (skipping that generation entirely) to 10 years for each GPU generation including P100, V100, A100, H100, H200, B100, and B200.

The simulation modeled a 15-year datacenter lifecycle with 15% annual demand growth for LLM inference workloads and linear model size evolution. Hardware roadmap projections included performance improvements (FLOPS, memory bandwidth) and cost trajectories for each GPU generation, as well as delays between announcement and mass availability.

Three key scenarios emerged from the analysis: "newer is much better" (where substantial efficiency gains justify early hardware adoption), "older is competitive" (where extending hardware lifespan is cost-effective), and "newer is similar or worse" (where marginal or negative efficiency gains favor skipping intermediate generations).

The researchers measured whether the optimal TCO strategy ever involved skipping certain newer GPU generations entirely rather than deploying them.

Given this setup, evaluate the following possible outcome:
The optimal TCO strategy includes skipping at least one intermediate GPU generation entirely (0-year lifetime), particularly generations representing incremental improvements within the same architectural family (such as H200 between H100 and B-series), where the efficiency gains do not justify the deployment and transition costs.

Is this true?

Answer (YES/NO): NO